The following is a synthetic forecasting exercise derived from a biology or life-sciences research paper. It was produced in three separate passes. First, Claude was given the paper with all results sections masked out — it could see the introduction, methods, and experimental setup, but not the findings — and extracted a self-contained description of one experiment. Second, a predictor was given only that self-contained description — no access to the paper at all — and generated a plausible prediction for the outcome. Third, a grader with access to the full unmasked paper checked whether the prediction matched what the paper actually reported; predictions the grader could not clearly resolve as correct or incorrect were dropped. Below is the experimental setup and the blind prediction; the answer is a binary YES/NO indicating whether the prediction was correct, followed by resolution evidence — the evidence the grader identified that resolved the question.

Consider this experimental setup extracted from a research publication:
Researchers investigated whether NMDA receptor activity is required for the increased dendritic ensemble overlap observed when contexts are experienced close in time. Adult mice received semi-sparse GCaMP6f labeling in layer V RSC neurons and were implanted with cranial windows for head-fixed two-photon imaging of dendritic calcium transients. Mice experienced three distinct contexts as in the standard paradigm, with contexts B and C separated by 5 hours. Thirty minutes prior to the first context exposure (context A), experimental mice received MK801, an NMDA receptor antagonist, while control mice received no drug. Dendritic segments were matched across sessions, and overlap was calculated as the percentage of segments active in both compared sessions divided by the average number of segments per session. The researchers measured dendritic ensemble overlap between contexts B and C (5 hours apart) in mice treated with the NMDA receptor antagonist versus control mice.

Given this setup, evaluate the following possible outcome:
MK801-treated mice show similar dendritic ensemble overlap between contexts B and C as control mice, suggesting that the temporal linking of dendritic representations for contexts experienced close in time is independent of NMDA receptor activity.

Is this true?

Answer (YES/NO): NO